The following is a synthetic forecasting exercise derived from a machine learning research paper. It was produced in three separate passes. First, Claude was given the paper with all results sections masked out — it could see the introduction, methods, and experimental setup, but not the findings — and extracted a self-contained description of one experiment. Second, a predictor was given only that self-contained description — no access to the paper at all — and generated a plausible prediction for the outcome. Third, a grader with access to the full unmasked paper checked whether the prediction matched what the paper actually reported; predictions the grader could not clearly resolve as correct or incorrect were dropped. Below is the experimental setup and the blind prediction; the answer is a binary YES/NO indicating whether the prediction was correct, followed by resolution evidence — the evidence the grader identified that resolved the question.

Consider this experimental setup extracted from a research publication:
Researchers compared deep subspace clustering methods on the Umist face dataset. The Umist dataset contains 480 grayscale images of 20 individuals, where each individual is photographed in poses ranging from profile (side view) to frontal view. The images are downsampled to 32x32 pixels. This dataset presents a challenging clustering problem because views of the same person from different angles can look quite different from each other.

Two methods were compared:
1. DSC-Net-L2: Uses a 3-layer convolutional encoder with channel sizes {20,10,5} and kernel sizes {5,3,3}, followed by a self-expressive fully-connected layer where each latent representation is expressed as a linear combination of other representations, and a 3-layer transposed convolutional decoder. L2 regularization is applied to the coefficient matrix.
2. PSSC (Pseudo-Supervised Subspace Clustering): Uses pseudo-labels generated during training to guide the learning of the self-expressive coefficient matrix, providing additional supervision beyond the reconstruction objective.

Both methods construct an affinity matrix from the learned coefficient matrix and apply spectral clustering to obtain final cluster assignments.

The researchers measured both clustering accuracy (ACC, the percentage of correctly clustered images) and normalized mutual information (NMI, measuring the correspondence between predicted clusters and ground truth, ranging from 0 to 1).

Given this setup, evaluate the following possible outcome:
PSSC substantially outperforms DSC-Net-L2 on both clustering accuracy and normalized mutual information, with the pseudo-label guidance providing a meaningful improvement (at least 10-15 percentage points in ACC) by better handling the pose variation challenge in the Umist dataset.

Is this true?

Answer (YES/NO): NO